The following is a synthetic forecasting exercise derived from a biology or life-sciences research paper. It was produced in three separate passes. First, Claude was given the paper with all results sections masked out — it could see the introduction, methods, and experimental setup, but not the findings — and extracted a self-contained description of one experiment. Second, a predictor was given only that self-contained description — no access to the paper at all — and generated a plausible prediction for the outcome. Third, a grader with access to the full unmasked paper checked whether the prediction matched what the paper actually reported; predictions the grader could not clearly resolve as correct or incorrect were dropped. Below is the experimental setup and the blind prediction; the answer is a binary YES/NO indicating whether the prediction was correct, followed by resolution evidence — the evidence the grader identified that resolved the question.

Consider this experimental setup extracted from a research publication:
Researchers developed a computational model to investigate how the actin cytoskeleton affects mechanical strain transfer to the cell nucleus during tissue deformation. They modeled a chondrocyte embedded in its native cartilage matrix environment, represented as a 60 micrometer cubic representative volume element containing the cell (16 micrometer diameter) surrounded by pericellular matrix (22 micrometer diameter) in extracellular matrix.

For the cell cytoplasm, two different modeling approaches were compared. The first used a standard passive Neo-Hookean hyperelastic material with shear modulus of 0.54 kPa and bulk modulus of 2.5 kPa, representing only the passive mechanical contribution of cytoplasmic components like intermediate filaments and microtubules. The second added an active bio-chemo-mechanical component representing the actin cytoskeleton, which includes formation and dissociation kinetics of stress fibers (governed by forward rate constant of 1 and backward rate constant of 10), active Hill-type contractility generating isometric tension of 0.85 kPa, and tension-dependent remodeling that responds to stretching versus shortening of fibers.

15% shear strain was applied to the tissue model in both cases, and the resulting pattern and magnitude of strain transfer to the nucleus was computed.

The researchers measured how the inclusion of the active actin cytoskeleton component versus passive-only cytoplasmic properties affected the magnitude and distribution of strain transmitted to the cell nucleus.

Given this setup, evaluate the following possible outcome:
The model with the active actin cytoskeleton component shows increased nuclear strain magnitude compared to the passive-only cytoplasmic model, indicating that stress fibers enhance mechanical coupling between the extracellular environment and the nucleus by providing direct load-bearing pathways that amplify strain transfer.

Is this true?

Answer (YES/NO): YES